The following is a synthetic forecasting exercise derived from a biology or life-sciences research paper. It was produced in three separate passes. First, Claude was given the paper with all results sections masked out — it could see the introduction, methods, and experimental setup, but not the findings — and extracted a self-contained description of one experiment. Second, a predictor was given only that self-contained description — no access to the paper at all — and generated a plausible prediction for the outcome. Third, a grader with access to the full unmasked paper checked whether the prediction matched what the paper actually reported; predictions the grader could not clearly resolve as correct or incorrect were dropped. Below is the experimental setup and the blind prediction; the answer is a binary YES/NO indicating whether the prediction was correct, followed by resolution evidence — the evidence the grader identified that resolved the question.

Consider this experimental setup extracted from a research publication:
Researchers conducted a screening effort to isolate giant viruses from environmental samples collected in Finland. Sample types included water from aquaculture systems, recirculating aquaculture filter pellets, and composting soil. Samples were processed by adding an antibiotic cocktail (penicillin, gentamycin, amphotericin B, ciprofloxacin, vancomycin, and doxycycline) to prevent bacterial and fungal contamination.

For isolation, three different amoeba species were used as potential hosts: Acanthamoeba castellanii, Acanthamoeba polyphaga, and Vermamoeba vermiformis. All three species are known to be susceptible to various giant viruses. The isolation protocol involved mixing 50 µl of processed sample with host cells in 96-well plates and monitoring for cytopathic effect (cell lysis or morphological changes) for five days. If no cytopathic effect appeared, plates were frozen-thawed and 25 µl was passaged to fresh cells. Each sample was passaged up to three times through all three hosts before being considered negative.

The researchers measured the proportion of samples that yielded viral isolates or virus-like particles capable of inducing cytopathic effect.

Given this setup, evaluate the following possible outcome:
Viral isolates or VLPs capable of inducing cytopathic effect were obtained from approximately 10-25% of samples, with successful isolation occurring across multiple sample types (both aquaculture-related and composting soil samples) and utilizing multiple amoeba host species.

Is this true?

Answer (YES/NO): NO